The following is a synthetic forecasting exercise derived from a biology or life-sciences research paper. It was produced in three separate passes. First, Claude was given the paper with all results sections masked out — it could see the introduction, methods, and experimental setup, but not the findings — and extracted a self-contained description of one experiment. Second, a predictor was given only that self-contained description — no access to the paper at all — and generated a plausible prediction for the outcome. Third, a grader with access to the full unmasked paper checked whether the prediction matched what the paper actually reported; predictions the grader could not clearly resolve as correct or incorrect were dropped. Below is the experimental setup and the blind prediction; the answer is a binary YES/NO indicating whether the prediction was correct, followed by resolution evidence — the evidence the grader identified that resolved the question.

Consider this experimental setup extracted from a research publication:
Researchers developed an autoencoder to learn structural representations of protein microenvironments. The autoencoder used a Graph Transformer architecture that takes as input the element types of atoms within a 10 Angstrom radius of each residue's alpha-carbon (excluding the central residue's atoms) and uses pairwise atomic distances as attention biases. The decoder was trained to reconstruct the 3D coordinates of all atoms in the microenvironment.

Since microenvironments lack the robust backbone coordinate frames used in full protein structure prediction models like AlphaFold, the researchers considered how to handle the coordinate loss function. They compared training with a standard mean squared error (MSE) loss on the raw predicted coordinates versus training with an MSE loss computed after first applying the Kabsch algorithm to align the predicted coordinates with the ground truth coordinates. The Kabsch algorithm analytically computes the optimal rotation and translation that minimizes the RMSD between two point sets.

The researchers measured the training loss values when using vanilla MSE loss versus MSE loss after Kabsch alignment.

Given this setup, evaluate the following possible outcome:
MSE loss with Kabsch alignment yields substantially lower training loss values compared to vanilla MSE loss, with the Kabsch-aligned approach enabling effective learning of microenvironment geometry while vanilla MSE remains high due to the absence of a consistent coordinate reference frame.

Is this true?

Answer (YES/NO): YES